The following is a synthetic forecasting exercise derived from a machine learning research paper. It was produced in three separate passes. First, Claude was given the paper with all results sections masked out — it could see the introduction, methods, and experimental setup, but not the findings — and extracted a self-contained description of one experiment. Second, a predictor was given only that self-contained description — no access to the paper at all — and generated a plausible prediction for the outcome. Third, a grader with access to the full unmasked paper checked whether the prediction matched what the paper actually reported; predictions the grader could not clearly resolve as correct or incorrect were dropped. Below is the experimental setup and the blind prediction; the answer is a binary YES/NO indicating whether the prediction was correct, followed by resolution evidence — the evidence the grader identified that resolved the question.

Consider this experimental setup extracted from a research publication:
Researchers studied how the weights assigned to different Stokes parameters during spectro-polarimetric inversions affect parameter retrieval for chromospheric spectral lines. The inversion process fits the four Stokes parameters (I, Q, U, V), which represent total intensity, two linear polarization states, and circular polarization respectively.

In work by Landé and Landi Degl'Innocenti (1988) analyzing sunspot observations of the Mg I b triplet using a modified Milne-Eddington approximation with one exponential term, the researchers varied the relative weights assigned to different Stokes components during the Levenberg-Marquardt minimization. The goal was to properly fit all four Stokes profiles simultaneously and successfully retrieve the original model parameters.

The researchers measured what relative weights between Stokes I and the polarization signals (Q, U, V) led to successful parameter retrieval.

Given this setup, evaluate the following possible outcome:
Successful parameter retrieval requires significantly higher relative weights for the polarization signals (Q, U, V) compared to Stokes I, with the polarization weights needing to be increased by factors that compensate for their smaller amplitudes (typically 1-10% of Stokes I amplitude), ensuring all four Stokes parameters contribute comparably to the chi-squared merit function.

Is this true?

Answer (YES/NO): YES